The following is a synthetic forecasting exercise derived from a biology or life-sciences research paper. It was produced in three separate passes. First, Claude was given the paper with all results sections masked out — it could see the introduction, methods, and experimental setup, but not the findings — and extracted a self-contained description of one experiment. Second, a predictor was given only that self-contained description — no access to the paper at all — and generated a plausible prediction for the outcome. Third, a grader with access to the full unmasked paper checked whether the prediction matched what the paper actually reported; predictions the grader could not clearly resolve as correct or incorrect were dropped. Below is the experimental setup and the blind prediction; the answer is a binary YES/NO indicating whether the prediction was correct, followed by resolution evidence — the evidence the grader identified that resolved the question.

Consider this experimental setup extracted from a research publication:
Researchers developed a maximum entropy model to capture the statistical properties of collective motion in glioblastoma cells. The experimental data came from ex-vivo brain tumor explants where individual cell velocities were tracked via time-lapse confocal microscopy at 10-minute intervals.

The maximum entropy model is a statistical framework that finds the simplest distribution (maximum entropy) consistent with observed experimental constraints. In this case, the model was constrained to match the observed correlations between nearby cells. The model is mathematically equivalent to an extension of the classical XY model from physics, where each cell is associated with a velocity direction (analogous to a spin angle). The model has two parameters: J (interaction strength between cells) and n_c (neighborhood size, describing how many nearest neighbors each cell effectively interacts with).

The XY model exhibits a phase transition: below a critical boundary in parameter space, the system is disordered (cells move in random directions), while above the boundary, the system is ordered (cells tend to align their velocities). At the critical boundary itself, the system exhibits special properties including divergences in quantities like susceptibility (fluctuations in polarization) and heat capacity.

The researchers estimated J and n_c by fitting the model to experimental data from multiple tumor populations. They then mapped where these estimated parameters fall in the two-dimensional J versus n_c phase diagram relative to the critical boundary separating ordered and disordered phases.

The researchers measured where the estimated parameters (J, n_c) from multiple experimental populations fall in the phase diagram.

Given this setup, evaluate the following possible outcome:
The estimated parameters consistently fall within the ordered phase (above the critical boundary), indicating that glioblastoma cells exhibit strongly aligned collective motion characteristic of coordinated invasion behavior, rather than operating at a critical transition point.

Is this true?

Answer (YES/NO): NO